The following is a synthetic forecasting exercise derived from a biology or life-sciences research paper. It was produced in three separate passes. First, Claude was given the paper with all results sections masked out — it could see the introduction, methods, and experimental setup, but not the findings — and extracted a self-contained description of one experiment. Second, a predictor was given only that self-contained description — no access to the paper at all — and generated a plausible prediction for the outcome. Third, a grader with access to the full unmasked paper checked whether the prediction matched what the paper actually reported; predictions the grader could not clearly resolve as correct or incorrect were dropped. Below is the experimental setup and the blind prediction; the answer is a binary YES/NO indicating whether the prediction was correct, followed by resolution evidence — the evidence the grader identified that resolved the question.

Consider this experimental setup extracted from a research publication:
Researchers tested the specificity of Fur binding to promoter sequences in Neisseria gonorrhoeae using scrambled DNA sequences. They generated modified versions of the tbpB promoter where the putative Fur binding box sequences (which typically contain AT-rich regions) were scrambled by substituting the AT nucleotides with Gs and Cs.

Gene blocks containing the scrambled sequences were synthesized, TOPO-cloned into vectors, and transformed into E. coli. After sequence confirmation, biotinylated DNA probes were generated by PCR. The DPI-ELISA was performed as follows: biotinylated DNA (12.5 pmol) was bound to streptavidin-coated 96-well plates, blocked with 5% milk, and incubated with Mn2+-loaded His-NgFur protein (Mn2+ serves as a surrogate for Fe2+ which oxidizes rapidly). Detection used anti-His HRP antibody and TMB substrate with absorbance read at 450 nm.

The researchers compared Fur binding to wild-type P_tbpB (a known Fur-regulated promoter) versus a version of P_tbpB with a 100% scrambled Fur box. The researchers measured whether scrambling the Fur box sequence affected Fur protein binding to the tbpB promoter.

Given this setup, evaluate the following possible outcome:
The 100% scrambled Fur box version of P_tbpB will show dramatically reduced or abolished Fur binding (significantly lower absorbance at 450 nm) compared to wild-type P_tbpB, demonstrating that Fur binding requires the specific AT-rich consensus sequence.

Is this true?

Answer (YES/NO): YES